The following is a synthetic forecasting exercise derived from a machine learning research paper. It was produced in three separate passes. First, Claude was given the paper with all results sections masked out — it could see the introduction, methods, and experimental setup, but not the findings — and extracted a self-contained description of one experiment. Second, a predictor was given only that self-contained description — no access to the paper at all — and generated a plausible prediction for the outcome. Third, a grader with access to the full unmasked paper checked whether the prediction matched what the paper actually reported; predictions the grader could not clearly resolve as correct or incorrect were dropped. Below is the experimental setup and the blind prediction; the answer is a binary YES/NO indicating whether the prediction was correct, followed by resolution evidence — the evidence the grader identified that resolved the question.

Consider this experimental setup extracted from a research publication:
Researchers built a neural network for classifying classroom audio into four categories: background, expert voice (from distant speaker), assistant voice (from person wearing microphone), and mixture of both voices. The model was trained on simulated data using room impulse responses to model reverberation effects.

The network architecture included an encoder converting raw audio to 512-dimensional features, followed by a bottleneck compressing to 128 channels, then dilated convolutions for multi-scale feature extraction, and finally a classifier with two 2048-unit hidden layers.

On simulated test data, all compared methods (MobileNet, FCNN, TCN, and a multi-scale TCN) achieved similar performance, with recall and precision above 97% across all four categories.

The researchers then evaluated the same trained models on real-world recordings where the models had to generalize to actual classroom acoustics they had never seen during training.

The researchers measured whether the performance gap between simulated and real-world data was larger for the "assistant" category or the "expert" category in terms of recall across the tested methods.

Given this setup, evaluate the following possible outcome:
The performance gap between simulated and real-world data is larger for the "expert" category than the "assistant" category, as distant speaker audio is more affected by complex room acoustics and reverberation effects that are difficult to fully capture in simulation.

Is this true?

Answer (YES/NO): NO